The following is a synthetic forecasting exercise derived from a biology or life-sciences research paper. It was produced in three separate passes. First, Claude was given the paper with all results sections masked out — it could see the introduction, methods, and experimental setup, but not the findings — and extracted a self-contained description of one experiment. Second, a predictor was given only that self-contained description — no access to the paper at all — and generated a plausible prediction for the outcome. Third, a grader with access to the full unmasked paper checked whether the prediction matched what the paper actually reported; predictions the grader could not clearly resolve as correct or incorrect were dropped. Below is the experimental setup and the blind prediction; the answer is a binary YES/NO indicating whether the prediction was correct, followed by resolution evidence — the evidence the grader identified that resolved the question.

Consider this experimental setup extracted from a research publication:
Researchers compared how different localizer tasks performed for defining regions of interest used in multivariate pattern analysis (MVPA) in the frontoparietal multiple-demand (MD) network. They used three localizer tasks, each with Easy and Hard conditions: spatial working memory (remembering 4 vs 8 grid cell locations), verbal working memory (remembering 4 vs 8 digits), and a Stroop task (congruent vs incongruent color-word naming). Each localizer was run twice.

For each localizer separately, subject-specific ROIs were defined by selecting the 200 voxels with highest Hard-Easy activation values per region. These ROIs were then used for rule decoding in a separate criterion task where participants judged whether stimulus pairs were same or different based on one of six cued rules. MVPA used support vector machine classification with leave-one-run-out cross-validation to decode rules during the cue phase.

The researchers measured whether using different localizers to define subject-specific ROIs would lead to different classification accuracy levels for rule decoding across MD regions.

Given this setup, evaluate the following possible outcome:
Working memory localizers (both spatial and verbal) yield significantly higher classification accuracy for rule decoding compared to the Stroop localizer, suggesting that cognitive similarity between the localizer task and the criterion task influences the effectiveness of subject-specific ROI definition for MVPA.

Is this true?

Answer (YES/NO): NO